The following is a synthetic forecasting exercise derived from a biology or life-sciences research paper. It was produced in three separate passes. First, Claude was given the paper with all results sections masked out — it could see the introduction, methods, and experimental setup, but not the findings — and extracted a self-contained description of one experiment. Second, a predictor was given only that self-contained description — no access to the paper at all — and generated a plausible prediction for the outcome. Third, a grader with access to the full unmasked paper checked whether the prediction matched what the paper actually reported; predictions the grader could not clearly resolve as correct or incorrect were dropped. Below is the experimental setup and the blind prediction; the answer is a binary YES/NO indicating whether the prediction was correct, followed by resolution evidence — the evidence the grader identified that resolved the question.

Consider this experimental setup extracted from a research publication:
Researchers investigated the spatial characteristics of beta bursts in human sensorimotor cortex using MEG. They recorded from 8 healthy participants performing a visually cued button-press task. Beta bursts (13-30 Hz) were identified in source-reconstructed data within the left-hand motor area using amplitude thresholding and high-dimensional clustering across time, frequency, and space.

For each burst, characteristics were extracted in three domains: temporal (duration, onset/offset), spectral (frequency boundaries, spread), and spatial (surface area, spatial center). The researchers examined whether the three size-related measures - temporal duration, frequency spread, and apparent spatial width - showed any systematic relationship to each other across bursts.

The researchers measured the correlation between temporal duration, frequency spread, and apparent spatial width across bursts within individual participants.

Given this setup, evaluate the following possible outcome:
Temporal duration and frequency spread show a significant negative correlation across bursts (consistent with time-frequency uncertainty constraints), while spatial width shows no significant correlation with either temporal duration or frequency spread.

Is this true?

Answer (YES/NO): NO